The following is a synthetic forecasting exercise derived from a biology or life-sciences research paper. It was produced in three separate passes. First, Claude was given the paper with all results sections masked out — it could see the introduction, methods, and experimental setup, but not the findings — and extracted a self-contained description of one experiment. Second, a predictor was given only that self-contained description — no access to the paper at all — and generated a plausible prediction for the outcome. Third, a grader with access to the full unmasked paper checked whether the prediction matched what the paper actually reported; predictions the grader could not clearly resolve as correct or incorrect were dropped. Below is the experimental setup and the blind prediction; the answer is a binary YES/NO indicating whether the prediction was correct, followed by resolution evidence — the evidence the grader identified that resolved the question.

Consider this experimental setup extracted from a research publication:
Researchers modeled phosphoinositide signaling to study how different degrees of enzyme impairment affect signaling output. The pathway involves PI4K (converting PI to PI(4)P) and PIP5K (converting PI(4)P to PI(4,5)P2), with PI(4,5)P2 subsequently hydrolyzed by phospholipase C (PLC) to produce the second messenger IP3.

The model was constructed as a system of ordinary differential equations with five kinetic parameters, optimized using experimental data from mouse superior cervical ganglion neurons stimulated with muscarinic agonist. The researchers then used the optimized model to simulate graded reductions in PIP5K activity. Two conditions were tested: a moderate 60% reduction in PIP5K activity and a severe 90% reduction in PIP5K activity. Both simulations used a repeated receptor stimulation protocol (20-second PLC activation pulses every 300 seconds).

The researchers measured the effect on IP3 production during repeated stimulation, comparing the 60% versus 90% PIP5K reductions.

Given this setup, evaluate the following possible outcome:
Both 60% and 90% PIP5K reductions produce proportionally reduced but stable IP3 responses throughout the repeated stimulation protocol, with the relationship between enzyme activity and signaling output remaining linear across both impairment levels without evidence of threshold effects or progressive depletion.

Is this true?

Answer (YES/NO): NO